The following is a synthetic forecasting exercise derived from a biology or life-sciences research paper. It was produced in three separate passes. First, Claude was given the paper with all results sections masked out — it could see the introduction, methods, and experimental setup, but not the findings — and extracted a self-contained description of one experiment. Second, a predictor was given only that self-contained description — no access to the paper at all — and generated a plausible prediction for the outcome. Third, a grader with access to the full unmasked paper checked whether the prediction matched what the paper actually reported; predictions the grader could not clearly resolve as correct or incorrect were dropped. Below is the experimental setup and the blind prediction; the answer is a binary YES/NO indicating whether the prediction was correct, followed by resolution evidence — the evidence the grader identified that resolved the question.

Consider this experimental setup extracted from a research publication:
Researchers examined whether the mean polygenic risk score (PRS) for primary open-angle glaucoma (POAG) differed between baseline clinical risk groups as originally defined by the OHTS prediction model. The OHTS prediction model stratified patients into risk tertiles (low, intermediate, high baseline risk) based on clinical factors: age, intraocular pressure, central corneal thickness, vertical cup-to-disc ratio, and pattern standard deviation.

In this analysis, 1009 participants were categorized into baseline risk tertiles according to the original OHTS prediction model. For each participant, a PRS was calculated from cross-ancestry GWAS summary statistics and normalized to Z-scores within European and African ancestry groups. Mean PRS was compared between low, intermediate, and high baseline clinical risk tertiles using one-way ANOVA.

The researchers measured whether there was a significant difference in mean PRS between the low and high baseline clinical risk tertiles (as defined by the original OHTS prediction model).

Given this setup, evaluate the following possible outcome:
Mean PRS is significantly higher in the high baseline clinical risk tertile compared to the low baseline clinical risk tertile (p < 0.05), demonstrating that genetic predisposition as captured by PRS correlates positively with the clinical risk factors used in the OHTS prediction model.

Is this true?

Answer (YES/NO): NO